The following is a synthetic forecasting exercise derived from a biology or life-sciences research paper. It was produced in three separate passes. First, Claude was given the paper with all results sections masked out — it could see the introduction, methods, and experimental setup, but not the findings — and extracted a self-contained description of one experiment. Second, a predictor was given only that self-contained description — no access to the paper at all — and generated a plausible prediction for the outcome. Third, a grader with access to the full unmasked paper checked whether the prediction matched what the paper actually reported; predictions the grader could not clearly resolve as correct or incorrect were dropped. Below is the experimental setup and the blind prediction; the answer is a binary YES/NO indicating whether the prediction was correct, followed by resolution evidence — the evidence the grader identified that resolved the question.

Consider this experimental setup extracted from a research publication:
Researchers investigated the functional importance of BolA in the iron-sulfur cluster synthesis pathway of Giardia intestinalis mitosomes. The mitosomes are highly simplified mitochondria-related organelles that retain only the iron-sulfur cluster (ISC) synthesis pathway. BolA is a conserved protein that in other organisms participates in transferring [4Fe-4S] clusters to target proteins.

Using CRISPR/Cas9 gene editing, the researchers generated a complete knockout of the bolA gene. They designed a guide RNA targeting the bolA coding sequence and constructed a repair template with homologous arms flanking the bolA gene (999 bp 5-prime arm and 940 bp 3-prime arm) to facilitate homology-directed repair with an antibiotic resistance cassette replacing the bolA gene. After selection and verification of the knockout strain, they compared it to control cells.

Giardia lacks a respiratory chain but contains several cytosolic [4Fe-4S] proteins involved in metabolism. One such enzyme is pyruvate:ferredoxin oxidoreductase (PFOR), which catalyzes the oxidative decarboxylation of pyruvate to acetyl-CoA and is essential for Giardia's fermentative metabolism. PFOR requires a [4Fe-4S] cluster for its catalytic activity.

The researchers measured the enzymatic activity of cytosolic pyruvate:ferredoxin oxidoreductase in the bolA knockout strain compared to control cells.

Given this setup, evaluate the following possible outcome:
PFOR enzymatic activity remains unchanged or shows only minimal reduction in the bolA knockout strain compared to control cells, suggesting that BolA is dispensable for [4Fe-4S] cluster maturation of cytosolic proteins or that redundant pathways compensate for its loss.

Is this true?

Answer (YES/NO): NO